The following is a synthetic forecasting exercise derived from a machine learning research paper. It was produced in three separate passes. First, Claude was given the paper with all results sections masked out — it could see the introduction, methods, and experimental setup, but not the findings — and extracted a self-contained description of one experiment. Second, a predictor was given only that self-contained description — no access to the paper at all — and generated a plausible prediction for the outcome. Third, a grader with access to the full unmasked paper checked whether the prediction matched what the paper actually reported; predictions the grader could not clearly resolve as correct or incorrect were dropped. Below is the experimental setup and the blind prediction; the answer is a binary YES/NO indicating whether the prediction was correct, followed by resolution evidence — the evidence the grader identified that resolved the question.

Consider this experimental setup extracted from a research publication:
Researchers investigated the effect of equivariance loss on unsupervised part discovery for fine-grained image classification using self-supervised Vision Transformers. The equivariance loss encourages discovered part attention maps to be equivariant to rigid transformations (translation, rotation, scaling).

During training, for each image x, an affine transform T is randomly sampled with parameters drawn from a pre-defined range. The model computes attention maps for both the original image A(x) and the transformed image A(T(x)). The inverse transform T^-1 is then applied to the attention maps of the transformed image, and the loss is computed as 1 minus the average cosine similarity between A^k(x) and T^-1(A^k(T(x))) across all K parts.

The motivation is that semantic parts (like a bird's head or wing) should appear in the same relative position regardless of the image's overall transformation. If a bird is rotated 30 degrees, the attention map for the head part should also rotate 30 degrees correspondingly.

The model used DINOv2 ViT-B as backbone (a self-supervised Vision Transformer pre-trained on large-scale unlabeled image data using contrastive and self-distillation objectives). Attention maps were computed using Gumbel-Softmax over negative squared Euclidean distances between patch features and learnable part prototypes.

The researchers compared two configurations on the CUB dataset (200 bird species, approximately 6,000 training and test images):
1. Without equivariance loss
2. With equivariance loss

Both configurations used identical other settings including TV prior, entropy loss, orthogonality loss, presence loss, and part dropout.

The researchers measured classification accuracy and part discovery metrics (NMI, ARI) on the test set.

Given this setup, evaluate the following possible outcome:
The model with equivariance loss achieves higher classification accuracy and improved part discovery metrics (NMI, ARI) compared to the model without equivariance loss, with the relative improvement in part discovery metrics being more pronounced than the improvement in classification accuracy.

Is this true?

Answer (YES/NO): YES